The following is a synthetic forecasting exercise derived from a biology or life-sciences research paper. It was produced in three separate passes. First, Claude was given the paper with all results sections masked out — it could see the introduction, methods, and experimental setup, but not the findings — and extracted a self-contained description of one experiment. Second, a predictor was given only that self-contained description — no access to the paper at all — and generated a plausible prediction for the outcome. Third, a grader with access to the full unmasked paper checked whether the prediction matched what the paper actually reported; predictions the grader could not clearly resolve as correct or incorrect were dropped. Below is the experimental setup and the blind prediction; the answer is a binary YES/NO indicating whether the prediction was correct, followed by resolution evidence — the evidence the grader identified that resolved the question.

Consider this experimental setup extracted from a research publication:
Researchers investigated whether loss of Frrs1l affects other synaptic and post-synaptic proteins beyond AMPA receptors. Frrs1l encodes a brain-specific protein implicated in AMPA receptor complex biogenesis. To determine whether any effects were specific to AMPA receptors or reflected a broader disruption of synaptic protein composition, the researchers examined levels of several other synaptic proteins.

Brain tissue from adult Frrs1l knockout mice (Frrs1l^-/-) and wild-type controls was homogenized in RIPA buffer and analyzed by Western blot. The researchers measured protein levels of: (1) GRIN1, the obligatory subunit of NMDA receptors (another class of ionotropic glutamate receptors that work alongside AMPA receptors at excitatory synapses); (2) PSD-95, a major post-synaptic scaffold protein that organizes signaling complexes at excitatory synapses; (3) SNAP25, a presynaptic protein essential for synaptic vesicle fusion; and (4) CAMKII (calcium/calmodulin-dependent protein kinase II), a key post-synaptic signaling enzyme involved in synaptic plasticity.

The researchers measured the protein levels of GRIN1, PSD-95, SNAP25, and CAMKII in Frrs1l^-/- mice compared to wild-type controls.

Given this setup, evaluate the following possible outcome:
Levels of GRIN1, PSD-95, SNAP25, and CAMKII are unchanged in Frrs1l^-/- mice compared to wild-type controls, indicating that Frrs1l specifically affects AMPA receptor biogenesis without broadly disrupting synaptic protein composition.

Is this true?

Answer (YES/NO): YES